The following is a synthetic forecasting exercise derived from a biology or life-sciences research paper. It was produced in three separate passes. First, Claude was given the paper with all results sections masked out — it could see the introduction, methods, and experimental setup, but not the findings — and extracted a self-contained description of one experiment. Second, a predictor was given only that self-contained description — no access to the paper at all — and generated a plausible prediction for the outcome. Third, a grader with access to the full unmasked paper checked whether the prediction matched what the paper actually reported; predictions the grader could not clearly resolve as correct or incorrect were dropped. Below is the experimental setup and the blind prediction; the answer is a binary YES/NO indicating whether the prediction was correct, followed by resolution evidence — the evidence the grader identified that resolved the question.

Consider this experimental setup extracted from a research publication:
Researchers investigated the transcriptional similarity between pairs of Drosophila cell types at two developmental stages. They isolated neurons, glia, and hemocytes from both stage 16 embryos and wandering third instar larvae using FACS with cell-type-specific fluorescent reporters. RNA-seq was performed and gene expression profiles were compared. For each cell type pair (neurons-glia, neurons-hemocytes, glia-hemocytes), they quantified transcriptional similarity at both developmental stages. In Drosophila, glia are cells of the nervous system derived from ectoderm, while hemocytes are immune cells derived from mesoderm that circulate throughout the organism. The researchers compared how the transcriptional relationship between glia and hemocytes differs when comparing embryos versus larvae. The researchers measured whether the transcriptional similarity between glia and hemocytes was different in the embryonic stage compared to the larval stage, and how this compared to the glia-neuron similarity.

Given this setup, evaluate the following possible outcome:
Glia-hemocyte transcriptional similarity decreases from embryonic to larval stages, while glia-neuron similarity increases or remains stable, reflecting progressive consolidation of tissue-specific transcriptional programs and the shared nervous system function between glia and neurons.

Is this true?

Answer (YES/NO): NO